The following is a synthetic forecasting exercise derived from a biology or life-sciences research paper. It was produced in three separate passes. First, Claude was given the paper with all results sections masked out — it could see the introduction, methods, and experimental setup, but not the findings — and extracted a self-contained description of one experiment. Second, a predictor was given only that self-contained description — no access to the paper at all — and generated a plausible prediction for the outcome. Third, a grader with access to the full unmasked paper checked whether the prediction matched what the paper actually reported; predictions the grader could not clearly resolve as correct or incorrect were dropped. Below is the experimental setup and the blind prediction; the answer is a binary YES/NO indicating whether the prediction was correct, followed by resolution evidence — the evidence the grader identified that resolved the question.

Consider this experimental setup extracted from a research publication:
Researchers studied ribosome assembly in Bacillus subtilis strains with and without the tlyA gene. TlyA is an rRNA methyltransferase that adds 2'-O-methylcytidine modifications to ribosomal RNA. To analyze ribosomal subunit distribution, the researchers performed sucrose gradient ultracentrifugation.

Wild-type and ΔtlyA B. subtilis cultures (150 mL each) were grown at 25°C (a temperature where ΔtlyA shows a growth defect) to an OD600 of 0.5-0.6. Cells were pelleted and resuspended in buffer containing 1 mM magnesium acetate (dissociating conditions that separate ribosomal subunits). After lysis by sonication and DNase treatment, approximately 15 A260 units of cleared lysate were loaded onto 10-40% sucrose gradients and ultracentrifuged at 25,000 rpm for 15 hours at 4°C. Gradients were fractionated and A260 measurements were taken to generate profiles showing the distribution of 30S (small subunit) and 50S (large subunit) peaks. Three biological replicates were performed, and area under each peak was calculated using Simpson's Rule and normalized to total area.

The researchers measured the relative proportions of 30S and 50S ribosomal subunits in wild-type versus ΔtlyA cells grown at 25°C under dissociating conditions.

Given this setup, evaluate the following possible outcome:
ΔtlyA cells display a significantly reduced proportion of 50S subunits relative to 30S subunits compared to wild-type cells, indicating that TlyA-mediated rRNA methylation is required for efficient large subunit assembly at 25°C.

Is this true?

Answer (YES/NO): NO